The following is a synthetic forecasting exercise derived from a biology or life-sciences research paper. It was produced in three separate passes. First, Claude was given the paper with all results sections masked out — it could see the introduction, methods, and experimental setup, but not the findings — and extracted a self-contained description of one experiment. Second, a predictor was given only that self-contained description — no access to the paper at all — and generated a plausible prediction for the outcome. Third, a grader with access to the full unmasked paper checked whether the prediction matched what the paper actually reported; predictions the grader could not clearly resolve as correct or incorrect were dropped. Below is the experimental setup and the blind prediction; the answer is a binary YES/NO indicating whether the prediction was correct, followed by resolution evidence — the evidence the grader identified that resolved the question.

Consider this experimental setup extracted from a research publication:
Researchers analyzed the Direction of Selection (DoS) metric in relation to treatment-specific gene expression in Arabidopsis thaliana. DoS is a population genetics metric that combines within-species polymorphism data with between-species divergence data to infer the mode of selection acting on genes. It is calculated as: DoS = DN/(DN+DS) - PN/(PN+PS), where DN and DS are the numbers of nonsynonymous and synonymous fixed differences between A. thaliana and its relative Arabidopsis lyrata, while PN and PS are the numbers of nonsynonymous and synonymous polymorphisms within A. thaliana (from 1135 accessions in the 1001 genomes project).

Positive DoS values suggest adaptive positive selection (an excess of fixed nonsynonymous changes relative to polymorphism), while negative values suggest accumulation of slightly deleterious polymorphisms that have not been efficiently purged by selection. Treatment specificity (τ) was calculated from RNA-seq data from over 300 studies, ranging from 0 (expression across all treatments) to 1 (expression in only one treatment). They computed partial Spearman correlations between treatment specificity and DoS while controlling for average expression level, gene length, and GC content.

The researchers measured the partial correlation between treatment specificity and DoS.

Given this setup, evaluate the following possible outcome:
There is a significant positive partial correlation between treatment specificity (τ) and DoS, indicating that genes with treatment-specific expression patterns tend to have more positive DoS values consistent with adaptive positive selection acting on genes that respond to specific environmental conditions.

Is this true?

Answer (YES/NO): NO